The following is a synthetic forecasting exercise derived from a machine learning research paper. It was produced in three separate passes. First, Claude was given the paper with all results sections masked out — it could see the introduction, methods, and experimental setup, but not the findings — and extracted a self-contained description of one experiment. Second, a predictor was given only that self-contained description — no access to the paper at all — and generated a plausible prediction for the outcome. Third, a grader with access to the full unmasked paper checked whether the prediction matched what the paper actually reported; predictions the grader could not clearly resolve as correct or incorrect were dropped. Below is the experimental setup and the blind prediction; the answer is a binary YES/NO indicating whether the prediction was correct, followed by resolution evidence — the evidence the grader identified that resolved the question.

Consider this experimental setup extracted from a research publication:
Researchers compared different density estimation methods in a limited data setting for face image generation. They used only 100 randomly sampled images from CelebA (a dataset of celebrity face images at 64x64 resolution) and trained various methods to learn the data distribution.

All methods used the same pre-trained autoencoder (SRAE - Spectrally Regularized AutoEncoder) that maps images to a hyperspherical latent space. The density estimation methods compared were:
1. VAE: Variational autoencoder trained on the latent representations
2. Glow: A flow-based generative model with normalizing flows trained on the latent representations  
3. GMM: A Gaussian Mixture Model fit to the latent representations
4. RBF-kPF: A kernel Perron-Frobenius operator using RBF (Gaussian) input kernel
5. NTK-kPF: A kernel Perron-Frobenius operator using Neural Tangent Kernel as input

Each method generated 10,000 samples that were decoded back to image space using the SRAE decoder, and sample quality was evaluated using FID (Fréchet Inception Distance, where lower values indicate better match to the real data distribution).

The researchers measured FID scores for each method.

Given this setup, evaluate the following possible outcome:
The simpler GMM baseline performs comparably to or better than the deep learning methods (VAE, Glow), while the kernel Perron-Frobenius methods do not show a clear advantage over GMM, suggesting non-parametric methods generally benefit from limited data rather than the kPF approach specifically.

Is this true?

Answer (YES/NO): YES